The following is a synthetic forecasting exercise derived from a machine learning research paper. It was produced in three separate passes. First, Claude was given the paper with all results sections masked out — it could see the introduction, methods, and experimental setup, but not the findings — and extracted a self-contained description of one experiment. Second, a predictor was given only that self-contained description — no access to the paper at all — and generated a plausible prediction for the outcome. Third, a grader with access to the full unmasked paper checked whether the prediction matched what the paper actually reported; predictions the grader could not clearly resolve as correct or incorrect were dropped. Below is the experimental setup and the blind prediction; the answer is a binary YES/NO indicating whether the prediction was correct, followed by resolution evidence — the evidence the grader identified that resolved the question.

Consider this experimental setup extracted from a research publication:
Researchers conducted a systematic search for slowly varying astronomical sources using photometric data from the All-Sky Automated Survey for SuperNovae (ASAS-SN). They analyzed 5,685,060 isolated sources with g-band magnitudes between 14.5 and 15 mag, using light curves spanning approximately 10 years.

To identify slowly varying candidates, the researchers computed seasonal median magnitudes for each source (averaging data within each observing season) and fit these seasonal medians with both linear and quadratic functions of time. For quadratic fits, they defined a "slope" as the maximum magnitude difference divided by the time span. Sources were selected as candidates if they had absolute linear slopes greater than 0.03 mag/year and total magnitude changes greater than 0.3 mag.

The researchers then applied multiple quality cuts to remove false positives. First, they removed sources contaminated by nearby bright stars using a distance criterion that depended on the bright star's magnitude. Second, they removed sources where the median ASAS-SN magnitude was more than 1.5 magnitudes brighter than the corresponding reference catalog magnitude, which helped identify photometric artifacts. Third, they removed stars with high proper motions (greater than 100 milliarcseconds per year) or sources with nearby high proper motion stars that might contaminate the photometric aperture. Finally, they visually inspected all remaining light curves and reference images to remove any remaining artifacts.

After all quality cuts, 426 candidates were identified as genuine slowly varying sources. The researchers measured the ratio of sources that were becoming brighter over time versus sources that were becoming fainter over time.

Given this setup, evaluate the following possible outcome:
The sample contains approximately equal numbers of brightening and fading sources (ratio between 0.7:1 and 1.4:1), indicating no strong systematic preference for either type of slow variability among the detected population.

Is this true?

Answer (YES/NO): YES